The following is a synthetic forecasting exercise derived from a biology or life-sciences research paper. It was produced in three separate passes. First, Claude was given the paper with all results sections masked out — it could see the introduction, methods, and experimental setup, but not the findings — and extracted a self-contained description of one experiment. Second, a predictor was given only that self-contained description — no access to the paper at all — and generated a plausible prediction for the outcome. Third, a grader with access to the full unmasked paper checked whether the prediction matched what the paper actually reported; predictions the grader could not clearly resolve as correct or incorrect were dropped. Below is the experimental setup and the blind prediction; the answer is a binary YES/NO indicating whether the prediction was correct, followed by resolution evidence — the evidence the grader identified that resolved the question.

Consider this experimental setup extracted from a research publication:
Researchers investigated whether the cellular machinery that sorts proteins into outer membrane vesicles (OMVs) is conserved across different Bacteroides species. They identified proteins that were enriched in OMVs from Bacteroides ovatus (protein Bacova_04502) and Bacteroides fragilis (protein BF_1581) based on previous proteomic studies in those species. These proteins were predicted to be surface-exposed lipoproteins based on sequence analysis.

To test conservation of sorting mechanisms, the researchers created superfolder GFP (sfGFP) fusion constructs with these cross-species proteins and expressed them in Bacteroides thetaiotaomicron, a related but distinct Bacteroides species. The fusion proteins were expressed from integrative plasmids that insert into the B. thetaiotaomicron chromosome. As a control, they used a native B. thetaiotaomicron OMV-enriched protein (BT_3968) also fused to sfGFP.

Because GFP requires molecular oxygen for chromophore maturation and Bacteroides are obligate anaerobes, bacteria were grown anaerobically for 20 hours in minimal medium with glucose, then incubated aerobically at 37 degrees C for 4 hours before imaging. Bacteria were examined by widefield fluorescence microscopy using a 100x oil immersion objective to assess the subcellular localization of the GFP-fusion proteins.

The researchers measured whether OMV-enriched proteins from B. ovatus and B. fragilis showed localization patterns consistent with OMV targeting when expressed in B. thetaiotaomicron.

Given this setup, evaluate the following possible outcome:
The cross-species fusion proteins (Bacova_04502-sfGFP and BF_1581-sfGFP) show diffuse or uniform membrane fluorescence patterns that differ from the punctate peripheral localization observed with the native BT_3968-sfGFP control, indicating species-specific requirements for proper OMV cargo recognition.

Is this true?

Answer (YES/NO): NO